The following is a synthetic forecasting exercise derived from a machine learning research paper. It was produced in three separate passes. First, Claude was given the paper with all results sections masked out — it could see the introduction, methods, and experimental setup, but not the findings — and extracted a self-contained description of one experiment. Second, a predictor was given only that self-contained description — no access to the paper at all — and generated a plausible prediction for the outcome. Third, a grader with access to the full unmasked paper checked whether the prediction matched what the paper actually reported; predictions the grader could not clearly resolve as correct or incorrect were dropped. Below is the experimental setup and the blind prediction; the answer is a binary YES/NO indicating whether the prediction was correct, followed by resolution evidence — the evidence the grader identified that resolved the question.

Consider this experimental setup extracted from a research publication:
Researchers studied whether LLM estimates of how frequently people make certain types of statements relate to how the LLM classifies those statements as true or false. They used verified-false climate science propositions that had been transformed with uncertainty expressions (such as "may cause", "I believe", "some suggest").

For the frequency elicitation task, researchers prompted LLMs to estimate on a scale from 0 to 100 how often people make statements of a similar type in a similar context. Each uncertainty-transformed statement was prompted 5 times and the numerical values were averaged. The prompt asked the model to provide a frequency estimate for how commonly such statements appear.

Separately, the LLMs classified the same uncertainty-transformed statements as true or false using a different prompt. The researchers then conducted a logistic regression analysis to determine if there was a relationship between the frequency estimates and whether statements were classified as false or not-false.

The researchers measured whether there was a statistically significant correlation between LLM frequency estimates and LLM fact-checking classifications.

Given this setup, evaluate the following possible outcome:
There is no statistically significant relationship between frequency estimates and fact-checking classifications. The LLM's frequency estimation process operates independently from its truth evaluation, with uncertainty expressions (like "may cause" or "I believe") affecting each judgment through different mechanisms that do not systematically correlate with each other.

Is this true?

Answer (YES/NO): NO